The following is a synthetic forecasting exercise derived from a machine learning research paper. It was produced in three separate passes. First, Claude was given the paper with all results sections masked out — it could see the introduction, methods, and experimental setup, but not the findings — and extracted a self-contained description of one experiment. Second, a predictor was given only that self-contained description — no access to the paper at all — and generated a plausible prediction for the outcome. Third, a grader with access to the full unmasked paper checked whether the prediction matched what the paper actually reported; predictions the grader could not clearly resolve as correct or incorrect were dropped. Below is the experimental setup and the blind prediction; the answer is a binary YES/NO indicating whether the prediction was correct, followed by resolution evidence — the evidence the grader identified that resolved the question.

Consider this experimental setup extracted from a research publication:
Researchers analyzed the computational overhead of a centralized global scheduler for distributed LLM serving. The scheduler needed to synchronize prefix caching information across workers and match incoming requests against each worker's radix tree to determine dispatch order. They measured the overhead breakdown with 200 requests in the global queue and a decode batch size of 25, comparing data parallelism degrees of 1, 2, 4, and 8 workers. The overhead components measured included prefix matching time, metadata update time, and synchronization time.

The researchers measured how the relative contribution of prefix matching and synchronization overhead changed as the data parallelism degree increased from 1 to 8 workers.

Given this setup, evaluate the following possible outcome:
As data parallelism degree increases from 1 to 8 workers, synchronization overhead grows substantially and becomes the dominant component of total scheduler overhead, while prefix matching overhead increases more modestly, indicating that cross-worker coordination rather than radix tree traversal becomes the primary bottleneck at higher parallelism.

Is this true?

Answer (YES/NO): NO